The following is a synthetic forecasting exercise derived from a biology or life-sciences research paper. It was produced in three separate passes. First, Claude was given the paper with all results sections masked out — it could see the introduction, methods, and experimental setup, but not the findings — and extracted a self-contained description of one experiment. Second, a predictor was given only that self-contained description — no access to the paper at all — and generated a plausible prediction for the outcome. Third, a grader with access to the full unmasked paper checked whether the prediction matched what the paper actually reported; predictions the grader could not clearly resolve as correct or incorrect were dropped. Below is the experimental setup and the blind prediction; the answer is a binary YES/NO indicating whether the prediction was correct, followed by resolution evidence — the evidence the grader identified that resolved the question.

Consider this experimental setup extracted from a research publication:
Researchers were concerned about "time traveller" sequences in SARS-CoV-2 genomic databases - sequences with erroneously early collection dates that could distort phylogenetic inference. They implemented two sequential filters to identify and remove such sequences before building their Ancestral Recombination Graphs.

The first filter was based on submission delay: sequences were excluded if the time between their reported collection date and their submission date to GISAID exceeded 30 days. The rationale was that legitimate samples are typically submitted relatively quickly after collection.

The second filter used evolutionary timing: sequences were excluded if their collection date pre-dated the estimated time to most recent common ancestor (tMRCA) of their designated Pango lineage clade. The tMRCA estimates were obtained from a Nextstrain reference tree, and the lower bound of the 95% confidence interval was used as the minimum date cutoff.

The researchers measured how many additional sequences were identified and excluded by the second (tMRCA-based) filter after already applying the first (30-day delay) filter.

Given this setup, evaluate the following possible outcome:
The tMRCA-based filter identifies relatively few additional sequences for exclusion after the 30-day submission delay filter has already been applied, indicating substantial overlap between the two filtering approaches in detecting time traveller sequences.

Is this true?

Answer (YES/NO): YES